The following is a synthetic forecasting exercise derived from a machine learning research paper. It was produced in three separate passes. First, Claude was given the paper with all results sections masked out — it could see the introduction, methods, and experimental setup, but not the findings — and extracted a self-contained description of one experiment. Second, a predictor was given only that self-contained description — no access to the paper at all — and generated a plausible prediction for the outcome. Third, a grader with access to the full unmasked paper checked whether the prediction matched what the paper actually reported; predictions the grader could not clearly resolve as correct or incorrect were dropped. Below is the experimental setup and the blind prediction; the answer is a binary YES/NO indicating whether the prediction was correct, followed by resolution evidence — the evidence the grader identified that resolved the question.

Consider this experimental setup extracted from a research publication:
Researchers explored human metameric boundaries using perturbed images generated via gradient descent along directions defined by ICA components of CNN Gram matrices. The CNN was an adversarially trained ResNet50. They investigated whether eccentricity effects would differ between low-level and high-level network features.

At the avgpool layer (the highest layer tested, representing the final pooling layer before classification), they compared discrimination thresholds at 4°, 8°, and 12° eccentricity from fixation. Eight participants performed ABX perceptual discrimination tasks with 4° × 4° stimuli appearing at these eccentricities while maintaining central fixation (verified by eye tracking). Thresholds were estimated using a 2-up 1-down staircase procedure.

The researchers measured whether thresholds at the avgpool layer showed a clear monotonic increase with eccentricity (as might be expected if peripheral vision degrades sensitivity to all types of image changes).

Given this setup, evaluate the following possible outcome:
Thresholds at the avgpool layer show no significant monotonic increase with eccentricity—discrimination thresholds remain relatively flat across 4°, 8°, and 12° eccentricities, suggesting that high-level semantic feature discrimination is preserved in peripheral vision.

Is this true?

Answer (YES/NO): YES